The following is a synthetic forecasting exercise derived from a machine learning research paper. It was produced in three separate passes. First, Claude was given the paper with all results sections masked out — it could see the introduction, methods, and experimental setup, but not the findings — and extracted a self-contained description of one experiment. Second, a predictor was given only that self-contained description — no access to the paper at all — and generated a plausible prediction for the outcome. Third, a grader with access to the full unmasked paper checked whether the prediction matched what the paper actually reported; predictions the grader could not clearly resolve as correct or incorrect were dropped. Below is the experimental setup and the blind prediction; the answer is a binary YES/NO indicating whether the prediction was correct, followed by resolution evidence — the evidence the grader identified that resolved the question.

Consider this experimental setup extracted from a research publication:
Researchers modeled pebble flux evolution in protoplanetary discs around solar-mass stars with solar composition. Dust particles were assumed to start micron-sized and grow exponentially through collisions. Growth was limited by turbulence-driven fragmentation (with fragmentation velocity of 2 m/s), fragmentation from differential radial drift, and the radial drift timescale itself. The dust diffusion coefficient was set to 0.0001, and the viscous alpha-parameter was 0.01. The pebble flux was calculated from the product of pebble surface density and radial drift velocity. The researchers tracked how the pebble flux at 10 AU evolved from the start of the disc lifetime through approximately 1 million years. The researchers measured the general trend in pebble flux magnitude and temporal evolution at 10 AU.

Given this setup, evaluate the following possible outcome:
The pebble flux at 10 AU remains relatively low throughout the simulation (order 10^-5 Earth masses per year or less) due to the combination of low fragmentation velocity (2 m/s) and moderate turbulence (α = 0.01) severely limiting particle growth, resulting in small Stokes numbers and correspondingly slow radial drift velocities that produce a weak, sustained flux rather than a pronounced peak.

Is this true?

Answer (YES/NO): NO